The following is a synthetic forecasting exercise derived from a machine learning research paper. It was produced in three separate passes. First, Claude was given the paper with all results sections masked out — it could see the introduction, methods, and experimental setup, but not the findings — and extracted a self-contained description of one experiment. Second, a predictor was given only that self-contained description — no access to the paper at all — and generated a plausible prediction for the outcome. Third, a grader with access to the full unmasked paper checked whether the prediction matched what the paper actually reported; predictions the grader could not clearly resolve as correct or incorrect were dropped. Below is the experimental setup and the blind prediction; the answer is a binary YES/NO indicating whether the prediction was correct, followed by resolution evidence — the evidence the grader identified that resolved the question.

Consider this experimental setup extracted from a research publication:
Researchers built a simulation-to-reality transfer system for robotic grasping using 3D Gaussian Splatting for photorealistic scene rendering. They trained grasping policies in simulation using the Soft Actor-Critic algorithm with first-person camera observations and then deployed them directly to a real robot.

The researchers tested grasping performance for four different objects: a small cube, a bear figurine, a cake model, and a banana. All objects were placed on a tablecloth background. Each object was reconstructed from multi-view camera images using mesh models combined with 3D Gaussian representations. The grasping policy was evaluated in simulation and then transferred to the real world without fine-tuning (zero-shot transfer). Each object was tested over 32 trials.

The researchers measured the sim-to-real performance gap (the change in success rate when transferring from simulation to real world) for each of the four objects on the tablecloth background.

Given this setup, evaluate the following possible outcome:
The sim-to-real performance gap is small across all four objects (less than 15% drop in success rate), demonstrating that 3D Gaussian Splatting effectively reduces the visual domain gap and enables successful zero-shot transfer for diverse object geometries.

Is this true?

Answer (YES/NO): YES